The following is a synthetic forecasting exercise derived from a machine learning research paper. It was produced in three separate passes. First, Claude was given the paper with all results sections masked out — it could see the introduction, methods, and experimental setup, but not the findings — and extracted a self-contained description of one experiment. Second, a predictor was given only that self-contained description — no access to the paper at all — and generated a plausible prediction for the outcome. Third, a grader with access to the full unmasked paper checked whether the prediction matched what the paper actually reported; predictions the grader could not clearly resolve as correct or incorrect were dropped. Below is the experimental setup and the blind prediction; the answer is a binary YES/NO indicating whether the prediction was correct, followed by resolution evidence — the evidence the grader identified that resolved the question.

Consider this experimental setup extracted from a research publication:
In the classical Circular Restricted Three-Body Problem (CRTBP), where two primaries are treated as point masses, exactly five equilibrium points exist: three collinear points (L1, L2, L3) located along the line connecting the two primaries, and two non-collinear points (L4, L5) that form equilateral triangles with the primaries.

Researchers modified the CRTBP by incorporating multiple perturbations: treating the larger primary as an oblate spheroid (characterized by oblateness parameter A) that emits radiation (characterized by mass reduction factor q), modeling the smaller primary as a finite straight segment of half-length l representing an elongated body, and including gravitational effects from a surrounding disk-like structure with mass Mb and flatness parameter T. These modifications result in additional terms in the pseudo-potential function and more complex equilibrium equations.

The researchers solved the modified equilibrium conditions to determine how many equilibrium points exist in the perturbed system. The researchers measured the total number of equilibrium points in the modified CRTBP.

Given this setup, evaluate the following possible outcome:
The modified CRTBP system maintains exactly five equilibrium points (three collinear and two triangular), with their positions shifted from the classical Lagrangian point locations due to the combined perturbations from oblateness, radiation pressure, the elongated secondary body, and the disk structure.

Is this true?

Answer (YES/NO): YES